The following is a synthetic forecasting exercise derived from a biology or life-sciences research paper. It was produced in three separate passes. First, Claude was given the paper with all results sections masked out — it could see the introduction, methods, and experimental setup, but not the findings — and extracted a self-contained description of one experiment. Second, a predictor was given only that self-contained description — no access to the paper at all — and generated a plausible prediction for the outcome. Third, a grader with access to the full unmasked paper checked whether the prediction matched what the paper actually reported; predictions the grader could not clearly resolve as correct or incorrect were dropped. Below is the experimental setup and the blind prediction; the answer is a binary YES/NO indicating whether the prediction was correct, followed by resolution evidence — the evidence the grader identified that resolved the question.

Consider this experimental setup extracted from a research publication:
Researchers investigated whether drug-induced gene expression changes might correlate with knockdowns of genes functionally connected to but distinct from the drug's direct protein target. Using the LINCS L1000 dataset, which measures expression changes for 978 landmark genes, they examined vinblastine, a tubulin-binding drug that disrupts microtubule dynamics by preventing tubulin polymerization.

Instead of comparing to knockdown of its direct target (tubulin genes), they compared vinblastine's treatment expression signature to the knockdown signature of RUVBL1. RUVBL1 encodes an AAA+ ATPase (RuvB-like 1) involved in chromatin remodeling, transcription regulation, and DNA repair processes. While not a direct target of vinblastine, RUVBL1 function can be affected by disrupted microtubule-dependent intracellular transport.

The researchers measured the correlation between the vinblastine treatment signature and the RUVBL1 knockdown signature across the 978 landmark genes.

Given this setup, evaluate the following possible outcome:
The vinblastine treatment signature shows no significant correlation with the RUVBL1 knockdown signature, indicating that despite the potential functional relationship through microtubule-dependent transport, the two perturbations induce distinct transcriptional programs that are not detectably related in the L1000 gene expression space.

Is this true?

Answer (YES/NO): NO